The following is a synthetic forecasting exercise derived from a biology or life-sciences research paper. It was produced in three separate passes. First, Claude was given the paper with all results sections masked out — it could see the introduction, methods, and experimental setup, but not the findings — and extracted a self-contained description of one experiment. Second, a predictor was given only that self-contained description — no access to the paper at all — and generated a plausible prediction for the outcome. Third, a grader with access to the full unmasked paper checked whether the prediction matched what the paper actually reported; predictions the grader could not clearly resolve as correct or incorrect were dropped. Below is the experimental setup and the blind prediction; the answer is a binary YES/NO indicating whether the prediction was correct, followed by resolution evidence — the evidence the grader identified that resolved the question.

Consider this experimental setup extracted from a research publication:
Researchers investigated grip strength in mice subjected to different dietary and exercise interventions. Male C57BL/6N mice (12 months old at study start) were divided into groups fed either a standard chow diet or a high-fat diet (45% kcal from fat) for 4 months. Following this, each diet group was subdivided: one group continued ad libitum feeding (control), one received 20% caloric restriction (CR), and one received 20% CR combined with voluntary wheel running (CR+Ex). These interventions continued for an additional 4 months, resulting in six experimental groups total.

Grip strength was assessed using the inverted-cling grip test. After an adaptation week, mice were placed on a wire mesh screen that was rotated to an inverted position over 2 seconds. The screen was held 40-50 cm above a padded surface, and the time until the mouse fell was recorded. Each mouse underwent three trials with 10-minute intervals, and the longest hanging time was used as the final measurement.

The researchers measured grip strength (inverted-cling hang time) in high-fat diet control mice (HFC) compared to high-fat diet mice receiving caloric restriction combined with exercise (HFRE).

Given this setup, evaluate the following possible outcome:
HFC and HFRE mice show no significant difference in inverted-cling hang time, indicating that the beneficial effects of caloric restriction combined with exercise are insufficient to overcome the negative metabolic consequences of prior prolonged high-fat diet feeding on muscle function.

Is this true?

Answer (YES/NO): YES